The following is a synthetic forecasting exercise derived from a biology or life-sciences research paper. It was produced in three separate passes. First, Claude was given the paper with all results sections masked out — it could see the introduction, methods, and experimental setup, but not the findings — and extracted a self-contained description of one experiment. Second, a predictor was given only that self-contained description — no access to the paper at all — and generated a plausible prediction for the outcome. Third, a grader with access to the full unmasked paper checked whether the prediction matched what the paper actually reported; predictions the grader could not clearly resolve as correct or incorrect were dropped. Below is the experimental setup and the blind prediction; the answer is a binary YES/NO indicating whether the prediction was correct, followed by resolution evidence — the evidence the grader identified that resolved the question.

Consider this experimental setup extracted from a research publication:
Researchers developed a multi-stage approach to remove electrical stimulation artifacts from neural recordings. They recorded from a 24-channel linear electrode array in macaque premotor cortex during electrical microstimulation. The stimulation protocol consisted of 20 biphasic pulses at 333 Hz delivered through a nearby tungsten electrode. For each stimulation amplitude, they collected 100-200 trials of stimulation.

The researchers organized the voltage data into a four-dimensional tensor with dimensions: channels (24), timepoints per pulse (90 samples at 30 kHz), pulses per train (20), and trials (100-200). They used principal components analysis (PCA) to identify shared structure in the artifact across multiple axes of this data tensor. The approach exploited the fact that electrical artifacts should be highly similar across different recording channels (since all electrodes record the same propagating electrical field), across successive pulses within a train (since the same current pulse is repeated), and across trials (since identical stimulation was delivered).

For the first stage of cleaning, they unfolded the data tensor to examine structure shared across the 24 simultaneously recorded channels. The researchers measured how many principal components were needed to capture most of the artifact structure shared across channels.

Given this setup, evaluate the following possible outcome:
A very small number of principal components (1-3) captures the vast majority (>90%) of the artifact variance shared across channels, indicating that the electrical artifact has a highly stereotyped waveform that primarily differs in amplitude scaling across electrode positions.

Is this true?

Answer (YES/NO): NO